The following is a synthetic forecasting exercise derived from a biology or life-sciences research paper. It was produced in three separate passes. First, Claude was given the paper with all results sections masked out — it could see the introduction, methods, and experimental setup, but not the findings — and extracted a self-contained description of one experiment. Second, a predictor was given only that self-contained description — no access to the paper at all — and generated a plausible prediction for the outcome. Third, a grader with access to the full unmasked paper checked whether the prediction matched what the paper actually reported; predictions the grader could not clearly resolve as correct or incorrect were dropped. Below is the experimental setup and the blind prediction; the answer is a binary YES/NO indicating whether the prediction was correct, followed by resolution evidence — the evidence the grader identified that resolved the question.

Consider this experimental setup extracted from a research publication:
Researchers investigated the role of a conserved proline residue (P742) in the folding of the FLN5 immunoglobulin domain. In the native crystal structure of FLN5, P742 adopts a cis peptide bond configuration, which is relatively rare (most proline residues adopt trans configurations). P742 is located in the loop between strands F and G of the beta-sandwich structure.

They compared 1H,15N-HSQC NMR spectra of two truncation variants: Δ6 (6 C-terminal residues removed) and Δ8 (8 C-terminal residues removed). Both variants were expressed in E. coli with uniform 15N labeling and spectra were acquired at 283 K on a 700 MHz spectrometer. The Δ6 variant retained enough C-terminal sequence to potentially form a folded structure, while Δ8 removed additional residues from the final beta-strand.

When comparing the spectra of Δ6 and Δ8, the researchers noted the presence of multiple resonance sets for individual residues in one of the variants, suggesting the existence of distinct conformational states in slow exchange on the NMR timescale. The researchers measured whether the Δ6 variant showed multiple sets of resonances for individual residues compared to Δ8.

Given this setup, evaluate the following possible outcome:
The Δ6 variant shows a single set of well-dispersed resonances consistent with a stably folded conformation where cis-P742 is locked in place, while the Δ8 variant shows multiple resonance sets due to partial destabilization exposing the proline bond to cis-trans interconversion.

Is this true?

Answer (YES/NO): NO